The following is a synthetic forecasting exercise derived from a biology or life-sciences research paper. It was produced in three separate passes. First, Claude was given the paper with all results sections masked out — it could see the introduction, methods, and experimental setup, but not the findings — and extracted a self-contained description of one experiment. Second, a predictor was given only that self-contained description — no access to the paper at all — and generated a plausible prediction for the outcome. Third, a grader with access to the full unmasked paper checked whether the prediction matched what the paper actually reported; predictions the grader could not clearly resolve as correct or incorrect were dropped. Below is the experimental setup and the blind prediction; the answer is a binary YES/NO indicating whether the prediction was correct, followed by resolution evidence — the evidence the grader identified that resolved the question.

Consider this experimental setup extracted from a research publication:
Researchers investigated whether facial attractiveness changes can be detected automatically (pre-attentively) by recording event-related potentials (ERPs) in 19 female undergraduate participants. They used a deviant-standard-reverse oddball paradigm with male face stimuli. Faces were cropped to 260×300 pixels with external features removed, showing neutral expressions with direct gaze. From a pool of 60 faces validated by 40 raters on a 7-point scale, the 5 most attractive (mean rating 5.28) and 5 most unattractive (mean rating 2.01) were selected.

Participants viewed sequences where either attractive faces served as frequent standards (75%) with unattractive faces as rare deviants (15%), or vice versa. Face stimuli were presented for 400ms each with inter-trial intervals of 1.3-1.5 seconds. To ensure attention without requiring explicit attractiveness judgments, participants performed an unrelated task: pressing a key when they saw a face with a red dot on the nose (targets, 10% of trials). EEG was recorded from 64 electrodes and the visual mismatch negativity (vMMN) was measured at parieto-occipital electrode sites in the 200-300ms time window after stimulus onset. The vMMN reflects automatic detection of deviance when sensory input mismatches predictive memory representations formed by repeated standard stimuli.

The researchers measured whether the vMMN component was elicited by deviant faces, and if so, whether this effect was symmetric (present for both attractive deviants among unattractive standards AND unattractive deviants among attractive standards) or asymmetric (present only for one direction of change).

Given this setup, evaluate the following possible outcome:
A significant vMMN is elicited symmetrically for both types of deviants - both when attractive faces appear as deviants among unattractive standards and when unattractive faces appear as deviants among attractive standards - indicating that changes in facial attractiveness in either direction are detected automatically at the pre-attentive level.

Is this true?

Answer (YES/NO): YES